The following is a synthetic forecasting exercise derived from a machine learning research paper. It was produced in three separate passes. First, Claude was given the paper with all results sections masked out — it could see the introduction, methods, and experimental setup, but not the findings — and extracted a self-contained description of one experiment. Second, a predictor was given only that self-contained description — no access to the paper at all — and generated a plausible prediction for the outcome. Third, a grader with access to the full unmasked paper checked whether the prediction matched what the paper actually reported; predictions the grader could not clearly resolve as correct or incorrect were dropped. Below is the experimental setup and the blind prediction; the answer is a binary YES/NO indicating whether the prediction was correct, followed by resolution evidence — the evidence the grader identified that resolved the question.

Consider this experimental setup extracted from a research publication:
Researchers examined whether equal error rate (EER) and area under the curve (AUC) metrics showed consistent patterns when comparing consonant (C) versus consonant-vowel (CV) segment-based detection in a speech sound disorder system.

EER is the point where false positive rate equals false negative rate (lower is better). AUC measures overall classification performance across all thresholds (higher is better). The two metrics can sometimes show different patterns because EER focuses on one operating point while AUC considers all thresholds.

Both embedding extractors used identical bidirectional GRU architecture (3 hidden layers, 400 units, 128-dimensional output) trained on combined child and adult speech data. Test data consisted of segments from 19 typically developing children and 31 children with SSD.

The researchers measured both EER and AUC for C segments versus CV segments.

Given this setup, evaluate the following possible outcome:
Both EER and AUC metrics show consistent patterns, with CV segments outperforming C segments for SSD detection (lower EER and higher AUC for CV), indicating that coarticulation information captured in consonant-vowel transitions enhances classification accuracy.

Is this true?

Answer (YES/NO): NO